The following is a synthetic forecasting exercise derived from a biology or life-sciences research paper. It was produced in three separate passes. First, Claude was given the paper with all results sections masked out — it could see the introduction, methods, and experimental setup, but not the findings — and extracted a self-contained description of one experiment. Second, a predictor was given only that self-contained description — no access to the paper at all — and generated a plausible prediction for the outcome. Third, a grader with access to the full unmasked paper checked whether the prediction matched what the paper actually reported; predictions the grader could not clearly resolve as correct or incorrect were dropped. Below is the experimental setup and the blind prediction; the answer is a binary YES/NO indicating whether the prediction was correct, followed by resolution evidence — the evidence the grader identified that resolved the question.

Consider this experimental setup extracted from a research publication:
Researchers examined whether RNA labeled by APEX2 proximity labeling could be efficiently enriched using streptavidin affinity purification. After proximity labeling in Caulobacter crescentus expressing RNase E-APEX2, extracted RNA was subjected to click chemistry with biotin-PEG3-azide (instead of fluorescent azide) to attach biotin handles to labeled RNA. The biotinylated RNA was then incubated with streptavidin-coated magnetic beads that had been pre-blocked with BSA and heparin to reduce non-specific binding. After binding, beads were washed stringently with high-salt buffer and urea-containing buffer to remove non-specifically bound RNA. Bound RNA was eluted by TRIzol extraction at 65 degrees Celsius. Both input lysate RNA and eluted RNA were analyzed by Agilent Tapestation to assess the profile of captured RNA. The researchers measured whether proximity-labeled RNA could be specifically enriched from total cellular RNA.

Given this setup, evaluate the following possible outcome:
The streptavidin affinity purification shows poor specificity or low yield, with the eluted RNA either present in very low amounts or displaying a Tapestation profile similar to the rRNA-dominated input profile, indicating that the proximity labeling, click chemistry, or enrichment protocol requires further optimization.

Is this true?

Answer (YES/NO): NO